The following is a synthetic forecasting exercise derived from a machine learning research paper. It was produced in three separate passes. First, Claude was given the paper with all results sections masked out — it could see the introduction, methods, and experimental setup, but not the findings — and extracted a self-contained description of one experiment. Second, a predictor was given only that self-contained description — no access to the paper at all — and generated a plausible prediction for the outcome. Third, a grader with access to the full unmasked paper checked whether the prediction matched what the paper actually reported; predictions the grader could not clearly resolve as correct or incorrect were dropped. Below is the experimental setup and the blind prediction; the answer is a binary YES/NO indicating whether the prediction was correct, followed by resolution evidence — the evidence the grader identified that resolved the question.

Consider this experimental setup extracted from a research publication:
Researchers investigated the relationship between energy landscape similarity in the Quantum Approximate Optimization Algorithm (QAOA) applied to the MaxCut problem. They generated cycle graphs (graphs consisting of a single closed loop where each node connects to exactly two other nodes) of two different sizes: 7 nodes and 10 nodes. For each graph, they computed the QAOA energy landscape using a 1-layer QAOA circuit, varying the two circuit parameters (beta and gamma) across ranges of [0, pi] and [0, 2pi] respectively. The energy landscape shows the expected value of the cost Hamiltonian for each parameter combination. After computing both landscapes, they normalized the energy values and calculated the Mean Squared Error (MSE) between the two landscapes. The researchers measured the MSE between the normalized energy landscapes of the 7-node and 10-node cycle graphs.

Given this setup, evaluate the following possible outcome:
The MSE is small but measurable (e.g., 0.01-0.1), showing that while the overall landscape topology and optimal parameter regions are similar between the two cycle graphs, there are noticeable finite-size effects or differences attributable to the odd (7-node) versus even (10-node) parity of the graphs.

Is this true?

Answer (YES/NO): NO